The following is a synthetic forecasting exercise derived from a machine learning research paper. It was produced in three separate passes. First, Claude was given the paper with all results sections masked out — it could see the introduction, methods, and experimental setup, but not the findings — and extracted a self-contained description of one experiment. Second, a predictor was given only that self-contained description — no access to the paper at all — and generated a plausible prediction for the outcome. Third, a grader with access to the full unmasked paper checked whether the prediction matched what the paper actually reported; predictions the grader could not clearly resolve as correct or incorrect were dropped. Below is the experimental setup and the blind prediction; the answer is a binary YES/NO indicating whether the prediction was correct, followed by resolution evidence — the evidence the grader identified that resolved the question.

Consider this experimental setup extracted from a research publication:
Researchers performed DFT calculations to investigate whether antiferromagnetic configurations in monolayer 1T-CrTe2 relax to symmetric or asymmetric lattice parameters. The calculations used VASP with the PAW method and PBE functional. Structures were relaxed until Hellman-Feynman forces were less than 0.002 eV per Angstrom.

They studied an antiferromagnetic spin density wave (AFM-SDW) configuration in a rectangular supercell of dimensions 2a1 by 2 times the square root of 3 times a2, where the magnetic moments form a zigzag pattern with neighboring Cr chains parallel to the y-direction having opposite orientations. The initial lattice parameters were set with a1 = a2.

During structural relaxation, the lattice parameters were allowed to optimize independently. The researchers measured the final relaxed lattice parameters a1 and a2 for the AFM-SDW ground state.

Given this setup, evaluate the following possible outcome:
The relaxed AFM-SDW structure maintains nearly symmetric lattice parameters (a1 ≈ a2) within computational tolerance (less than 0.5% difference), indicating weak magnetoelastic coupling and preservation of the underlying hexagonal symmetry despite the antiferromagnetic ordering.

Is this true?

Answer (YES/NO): YES